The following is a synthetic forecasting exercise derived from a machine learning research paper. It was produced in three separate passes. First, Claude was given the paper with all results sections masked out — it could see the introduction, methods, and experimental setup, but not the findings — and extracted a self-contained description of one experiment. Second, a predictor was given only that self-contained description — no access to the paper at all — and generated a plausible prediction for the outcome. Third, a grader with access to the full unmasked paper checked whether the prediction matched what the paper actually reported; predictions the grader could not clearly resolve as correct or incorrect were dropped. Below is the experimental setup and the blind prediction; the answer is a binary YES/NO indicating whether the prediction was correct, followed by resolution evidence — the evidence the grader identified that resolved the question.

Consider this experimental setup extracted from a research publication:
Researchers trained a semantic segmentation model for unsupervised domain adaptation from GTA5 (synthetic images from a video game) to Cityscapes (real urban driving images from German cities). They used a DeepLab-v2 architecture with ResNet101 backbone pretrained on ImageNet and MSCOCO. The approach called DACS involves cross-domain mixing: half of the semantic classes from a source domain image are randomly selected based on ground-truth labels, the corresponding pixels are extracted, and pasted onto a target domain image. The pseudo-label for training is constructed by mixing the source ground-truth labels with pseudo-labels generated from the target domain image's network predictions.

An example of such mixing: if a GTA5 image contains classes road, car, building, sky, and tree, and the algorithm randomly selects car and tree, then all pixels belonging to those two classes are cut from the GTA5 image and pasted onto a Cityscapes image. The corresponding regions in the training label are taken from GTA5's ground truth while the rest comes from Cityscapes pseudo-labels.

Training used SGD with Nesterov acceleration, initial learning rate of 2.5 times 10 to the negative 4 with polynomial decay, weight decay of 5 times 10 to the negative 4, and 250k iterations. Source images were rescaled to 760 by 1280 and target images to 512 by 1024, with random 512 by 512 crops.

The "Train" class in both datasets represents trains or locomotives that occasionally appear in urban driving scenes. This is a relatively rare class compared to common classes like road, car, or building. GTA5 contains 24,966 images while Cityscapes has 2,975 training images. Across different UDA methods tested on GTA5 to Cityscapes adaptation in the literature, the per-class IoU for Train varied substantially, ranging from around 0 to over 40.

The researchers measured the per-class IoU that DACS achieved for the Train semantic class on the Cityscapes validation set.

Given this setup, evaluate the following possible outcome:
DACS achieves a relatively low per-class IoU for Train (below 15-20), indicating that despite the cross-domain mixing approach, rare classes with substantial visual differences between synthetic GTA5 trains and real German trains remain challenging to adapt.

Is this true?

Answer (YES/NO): YES